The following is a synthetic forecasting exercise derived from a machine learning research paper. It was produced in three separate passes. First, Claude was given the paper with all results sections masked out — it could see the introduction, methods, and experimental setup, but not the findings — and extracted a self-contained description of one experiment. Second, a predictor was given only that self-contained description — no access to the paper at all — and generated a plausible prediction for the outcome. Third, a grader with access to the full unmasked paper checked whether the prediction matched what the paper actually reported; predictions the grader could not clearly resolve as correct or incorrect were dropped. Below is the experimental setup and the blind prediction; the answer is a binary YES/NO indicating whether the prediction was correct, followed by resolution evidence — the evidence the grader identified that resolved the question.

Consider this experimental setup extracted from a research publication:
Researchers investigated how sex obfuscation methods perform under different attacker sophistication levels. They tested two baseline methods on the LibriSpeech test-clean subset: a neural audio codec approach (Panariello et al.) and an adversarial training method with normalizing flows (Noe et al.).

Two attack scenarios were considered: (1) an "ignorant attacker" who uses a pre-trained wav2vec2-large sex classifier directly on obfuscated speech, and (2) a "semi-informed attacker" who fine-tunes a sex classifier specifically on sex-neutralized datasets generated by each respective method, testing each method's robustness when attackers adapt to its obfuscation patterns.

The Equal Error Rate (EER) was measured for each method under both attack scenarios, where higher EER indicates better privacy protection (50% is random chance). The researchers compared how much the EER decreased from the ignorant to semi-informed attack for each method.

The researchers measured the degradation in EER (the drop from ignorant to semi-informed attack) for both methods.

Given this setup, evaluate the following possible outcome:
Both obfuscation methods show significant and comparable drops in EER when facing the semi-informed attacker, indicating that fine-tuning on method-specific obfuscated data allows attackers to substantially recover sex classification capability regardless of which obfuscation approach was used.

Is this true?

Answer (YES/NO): NO